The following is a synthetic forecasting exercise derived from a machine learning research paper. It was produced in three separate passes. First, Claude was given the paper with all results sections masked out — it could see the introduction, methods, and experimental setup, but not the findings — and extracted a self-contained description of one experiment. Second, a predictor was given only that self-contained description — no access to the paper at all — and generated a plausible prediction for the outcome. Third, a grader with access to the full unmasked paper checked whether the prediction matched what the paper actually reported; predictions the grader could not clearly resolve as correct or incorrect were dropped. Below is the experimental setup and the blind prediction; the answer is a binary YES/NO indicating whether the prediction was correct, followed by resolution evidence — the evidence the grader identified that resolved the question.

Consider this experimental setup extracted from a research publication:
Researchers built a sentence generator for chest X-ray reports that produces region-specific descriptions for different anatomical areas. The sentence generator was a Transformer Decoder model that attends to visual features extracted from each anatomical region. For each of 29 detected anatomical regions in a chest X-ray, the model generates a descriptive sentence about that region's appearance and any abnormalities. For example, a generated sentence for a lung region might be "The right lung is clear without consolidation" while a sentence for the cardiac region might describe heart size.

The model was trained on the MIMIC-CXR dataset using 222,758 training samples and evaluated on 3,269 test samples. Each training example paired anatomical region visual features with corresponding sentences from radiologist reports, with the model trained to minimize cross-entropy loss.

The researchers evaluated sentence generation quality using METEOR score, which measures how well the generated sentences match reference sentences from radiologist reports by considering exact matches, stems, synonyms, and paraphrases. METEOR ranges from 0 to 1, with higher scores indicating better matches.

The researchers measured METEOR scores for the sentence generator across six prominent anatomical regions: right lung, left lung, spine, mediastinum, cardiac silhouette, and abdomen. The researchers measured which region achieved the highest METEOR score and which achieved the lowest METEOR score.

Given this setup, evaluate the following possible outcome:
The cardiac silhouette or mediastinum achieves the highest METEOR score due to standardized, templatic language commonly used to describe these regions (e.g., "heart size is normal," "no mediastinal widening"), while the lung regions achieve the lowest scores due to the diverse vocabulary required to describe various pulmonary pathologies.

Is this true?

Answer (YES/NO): NO